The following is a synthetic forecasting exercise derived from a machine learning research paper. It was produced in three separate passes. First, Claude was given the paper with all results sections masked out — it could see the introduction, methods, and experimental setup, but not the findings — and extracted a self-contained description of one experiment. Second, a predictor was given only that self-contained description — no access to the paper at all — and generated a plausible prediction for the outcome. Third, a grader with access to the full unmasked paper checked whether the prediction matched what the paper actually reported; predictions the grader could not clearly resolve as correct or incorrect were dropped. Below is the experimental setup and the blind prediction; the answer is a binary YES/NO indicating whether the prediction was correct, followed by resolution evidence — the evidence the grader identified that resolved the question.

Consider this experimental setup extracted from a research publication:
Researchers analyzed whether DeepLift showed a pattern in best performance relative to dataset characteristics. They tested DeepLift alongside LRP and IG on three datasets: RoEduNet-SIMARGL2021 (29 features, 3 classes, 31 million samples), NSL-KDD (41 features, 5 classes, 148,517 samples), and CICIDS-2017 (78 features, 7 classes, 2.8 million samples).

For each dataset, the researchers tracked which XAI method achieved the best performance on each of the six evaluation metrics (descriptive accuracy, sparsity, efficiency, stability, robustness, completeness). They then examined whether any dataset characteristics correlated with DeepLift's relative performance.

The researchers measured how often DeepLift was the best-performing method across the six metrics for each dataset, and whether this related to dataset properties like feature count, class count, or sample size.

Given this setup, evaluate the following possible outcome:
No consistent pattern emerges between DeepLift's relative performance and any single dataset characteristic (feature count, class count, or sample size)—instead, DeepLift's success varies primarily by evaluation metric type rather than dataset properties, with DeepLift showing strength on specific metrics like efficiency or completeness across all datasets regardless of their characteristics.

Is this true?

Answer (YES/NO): NO